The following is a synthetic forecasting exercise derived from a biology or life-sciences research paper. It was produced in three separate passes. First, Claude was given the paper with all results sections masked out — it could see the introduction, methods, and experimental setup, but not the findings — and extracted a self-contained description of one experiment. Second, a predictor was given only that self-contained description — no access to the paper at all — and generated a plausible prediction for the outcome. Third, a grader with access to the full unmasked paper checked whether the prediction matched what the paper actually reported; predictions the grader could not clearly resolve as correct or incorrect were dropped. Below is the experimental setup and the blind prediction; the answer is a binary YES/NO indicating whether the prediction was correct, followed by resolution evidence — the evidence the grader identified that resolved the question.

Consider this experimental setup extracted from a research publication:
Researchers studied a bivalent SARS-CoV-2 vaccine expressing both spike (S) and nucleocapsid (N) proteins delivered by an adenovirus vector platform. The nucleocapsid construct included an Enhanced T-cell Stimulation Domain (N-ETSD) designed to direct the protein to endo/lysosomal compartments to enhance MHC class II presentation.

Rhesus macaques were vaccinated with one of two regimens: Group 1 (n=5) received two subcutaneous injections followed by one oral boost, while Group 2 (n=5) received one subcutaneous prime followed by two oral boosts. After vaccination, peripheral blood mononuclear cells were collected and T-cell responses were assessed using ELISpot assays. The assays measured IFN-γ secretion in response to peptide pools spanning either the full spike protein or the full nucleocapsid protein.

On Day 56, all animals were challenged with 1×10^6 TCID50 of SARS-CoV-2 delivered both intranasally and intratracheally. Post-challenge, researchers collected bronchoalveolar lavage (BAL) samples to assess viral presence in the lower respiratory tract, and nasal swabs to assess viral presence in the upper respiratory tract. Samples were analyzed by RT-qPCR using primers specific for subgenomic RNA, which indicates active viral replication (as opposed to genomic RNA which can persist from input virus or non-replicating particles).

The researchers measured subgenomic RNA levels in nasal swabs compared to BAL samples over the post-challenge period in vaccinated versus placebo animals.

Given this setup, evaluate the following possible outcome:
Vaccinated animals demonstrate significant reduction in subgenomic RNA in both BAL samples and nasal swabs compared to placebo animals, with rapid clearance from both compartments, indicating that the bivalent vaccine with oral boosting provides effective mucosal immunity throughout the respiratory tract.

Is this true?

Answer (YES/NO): YES